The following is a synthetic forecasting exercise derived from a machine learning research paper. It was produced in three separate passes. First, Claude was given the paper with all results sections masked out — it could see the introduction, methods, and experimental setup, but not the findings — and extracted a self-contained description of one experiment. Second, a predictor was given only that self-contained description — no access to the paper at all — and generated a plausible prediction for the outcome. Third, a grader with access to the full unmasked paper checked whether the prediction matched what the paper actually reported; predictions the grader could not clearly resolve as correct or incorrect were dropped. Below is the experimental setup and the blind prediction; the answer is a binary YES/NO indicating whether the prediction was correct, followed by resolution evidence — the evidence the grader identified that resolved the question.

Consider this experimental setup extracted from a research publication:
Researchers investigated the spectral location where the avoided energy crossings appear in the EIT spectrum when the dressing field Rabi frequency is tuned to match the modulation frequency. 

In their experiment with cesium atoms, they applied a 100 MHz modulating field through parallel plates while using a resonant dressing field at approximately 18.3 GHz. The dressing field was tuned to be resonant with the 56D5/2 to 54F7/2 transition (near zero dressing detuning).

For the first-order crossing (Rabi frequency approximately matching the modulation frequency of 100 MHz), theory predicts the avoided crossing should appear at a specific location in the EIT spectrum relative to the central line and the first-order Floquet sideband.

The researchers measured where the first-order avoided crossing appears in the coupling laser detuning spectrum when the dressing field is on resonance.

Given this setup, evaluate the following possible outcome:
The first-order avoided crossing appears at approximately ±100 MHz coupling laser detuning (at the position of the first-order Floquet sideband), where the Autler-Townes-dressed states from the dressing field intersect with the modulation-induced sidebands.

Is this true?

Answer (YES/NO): NO